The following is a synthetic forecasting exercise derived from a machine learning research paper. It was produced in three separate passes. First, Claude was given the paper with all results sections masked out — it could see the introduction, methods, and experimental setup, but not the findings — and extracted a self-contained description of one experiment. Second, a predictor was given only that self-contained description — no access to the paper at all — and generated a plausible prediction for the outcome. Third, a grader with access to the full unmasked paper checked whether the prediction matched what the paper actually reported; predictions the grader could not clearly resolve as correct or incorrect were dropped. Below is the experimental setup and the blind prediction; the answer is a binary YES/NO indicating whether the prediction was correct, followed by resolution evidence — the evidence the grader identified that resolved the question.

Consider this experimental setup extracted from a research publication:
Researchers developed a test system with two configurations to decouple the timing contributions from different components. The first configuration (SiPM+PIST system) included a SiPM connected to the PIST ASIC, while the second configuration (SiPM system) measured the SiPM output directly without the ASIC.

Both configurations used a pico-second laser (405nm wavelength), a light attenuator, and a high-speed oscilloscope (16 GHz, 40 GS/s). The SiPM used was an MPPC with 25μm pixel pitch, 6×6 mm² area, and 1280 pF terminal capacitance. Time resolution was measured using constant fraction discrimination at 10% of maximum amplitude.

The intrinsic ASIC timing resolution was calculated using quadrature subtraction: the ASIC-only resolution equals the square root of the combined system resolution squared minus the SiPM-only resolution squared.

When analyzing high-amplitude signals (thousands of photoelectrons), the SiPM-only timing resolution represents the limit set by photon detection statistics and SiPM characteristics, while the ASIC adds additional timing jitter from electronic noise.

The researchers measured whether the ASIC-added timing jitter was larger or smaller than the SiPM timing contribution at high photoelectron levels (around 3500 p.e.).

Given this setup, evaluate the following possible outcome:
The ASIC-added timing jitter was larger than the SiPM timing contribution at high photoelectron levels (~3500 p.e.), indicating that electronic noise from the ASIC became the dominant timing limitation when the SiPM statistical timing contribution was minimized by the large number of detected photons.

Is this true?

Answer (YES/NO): NO